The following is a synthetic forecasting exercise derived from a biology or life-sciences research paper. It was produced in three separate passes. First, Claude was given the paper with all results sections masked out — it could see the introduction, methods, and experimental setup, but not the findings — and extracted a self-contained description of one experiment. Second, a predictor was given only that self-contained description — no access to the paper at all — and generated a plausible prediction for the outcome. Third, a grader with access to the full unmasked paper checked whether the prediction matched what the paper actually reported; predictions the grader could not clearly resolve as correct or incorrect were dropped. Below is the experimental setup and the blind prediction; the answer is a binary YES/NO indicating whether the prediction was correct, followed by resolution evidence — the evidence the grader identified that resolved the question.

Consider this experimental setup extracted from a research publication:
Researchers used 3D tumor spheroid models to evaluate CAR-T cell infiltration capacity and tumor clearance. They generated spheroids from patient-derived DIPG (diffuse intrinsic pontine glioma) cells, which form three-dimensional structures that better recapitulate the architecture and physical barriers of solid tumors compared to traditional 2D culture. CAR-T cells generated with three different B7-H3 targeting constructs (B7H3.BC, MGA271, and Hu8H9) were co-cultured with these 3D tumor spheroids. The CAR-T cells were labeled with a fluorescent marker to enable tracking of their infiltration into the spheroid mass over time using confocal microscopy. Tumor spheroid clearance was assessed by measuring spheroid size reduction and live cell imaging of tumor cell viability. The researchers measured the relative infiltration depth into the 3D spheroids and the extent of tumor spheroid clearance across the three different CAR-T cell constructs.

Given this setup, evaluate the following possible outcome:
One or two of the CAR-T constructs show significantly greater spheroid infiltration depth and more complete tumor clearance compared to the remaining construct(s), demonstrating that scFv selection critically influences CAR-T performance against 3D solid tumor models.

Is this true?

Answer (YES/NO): YES